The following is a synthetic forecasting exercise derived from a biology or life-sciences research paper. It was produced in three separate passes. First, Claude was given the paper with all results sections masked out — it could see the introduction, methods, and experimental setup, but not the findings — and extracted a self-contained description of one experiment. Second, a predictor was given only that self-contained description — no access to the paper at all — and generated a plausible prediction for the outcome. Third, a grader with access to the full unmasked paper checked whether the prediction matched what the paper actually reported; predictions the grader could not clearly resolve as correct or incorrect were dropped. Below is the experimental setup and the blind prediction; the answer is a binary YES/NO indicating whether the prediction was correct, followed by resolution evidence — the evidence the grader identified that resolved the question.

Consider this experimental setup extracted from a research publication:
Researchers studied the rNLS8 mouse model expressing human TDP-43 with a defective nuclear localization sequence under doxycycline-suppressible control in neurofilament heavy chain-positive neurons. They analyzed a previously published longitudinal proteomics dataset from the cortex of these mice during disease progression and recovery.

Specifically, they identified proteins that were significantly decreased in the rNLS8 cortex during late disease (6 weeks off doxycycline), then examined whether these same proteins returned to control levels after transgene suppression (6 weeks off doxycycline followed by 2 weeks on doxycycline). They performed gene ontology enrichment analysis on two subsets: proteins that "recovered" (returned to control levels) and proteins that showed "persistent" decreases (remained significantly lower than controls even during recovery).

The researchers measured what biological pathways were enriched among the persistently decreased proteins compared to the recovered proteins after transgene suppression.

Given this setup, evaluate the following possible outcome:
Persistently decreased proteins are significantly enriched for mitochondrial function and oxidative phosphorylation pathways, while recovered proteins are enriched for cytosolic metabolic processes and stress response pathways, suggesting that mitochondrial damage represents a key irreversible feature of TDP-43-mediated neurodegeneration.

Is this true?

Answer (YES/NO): NO